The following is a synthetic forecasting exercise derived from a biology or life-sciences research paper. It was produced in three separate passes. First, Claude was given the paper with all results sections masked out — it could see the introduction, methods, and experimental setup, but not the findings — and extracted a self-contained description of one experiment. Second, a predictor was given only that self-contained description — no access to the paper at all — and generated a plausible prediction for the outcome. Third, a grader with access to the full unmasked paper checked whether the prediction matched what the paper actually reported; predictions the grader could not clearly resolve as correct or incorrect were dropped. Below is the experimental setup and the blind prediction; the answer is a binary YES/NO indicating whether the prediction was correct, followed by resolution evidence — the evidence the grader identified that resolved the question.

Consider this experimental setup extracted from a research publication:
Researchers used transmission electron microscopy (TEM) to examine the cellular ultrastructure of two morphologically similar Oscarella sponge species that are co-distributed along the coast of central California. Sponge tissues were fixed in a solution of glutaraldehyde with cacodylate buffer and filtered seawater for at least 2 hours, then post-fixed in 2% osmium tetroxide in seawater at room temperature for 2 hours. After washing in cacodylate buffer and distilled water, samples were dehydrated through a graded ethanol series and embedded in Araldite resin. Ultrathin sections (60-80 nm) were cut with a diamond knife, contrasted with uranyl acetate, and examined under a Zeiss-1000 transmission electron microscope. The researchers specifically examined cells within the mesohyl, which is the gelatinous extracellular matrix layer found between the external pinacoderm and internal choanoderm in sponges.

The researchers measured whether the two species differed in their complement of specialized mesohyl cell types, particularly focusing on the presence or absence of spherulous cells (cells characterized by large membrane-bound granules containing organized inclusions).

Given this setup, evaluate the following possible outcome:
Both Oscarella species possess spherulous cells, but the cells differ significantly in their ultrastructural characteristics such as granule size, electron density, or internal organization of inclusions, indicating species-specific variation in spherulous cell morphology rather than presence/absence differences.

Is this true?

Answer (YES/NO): NO